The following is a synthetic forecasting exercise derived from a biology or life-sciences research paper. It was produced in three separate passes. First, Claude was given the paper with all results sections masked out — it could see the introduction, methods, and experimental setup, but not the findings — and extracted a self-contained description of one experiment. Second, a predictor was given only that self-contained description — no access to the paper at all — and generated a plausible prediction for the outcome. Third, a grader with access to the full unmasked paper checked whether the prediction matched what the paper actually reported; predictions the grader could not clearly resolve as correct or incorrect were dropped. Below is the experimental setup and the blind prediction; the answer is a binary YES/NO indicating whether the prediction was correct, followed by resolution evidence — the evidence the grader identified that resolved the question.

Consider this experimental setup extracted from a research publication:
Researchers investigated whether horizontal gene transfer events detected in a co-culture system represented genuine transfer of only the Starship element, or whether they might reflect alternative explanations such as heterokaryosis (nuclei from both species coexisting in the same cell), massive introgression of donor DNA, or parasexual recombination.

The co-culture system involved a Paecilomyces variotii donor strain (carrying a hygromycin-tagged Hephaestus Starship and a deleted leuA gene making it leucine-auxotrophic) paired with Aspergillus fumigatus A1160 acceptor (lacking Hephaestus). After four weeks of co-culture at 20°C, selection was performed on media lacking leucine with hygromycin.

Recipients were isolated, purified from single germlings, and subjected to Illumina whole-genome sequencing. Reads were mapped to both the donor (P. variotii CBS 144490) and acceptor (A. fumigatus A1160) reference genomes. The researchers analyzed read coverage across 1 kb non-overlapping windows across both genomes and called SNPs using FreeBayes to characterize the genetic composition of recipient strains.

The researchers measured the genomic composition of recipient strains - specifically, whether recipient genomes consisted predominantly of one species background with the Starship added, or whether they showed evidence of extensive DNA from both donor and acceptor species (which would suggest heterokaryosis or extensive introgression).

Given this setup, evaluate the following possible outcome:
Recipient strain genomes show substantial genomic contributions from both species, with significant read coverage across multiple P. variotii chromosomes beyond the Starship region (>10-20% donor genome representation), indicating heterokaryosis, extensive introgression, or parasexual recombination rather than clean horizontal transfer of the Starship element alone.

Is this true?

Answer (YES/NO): NO